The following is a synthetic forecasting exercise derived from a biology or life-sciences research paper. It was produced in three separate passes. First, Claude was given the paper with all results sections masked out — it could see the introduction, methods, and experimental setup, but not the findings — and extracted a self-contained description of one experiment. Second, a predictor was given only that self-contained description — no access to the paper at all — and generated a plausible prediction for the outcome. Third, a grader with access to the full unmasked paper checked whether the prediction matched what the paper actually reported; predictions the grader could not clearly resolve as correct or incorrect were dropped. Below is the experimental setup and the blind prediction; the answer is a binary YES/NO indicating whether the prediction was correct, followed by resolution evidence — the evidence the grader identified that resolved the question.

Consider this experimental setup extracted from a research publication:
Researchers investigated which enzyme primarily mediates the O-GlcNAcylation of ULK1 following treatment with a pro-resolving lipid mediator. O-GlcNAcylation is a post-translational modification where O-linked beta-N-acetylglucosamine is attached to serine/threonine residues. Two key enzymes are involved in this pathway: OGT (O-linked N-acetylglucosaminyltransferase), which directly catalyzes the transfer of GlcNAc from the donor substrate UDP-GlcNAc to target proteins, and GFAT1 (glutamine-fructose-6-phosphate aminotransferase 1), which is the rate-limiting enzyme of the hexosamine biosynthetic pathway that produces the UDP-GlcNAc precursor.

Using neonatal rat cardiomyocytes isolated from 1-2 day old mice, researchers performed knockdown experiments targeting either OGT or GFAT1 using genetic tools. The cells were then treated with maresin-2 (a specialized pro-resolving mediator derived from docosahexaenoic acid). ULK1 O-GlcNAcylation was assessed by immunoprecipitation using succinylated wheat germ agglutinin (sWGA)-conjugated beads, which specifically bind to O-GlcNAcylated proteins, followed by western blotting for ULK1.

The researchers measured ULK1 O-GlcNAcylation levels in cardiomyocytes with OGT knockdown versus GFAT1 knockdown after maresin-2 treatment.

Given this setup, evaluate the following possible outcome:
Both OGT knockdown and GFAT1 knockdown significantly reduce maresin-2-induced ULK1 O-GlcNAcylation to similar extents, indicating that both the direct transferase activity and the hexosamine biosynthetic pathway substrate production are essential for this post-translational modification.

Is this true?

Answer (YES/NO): NO